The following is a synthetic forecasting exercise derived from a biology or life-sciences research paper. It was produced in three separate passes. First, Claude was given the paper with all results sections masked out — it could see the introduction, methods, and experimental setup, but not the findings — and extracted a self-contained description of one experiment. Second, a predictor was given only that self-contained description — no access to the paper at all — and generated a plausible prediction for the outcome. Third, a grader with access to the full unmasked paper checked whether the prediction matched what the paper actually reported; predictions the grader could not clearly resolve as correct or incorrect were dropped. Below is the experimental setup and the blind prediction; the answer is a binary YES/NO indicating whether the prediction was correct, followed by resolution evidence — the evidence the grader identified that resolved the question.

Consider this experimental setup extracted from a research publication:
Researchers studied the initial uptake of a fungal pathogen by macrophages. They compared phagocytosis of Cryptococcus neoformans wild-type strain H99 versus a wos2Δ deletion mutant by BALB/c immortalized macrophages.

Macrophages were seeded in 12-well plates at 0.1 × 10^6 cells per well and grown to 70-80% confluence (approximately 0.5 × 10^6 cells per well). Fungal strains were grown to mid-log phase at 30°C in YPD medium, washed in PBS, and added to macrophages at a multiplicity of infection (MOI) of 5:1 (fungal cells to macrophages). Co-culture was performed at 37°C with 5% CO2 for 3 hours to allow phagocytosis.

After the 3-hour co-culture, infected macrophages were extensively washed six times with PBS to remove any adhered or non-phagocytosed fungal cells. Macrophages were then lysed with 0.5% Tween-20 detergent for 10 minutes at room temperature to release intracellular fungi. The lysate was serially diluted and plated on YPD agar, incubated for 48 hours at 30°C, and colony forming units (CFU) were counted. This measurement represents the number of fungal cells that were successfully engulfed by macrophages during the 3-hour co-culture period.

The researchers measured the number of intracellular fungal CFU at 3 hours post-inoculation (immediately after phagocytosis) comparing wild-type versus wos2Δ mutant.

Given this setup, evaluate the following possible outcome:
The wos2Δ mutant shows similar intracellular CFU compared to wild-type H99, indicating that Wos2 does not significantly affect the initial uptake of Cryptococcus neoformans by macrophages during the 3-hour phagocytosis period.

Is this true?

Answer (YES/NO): NO